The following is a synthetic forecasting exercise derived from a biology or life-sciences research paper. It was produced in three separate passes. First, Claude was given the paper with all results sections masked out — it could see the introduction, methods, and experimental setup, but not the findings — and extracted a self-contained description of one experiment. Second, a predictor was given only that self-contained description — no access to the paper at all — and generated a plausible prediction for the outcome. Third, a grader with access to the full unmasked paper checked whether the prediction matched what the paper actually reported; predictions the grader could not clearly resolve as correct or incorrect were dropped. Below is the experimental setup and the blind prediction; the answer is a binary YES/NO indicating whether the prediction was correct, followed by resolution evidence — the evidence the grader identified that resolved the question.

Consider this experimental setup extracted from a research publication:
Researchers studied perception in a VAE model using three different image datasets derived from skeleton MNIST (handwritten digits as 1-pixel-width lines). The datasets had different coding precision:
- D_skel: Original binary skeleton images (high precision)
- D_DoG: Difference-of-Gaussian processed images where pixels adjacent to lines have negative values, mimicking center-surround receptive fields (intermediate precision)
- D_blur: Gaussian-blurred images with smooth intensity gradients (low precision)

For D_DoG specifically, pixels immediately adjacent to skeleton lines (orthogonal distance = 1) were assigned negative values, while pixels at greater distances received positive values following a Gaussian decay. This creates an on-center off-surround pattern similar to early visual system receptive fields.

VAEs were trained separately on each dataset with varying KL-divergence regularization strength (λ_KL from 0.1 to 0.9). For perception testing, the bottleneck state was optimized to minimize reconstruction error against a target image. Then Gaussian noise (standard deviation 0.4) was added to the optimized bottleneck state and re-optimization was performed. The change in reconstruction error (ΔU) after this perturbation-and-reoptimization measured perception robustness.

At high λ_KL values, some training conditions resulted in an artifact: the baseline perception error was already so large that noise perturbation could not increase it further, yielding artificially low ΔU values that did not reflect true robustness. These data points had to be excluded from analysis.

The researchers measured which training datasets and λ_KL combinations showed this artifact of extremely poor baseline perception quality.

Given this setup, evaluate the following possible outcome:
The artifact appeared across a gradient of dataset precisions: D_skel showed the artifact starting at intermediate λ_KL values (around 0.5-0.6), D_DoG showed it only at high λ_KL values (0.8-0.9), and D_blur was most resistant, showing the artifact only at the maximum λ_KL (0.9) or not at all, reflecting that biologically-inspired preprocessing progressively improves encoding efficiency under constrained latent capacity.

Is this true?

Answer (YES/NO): NO